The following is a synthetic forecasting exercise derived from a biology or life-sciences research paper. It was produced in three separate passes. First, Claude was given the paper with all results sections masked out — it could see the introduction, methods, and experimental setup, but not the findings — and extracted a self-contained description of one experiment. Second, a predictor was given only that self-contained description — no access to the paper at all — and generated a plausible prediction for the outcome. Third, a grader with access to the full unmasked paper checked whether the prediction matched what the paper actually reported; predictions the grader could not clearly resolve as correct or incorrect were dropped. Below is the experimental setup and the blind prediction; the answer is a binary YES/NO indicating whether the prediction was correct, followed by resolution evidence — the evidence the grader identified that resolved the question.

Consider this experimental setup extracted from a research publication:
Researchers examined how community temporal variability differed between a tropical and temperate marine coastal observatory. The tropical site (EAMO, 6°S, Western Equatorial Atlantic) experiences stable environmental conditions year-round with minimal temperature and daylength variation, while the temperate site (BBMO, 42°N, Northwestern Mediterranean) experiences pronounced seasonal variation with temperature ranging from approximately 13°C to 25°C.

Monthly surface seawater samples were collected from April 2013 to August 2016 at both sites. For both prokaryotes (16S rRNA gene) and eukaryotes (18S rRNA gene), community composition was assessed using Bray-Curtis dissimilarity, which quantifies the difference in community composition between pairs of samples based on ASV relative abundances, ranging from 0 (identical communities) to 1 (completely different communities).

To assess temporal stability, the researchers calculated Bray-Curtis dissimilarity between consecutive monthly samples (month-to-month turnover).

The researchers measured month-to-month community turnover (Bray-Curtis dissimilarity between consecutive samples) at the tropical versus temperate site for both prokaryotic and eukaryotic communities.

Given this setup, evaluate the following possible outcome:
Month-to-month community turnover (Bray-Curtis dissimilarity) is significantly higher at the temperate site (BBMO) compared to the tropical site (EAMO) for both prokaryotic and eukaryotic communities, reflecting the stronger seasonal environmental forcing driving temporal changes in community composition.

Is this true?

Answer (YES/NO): YES